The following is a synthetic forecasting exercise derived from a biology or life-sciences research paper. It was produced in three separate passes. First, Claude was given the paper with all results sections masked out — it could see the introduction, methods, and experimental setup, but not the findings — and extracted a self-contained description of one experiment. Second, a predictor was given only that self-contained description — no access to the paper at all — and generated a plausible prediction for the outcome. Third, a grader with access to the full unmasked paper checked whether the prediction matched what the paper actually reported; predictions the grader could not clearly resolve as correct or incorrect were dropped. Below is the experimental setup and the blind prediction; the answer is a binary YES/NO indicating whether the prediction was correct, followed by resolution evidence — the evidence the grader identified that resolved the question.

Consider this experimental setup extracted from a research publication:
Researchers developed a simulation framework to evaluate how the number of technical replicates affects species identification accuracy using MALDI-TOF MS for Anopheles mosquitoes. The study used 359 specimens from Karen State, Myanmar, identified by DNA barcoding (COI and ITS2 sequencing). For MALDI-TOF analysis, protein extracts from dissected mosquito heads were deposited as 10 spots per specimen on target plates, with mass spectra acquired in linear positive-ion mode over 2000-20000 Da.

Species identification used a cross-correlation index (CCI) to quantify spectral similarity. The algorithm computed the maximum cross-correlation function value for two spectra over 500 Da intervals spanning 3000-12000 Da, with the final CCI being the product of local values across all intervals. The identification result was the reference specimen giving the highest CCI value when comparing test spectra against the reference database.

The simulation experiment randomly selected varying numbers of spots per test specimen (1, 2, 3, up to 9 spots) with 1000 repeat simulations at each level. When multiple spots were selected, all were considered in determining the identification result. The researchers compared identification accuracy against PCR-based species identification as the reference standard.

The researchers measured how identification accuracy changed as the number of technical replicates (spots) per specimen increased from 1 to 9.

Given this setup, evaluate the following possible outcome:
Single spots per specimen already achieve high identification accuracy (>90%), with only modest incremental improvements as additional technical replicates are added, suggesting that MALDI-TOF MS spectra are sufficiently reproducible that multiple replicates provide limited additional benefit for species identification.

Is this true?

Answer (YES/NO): NO